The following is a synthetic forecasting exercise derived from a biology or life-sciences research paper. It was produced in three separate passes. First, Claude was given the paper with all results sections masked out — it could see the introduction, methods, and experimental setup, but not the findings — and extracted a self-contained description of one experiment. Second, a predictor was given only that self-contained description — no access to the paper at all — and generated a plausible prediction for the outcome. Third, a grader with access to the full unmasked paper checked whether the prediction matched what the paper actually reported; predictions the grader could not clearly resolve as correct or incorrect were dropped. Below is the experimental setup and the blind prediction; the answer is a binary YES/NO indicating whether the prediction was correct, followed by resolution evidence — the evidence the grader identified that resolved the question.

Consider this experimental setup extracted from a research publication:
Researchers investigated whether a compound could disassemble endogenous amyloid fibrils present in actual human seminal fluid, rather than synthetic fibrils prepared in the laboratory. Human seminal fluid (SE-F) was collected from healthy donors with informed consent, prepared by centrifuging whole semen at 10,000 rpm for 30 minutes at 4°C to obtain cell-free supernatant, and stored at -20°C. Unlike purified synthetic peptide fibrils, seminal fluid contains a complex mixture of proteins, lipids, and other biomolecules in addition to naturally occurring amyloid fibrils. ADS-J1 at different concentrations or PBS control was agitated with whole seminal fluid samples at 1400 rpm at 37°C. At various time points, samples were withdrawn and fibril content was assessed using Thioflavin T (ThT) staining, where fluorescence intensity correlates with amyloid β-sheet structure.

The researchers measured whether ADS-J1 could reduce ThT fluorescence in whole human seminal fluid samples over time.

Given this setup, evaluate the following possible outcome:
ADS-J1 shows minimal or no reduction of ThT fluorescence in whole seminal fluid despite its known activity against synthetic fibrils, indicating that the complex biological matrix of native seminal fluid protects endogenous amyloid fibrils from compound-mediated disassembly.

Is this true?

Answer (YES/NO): NO